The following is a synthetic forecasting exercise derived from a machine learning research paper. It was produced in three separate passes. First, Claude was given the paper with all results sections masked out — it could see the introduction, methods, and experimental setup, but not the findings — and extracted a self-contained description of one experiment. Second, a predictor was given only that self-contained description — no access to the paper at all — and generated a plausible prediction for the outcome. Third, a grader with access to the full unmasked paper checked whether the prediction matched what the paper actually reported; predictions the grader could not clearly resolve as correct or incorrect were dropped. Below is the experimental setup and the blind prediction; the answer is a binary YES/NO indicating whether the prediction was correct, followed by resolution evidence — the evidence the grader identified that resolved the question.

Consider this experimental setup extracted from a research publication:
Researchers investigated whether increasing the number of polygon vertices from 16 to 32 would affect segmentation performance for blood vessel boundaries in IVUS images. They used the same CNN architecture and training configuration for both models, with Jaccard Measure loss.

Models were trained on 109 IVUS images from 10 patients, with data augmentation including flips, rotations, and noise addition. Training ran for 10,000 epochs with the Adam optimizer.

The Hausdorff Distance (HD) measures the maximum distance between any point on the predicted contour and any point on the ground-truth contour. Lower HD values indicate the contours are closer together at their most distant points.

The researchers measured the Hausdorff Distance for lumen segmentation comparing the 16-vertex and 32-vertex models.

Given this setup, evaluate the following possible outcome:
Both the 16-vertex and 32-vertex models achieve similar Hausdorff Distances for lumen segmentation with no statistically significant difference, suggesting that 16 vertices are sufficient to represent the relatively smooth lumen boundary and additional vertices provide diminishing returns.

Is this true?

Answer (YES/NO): NO